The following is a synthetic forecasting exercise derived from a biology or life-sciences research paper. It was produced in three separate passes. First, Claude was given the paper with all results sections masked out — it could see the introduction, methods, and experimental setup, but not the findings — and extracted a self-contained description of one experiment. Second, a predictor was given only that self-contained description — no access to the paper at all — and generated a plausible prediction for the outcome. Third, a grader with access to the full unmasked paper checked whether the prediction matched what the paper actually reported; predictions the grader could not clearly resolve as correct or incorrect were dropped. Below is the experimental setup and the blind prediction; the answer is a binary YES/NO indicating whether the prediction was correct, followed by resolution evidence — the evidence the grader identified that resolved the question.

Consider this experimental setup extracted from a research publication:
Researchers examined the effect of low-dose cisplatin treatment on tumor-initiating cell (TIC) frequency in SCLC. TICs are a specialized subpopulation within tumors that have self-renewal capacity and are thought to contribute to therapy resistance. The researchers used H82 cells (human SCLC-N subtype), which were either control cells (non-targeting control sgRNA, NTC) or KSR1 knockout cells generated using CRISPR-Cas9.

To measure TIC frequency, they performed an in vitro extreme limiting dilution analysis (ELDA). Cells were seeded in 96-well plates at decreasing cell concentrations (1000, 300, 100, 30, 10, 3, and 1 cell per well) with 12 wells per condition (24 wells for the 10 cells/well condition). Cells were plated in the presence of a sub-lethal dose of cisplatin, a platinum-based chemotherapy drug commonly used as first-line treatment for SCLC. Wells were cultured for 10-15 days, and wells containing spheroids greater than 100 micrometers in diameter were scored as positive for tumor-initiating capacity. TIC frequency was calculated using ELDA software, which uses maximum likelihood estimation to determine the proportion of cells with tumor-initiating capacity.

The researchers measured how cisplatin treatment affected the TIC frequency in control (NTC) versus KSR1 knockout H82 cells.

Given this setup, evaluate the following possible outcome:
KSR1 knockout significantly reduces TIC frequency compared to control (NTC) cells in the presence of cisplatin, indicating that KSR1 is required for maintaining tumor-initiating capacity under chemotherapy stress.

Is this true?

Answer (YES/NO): YES